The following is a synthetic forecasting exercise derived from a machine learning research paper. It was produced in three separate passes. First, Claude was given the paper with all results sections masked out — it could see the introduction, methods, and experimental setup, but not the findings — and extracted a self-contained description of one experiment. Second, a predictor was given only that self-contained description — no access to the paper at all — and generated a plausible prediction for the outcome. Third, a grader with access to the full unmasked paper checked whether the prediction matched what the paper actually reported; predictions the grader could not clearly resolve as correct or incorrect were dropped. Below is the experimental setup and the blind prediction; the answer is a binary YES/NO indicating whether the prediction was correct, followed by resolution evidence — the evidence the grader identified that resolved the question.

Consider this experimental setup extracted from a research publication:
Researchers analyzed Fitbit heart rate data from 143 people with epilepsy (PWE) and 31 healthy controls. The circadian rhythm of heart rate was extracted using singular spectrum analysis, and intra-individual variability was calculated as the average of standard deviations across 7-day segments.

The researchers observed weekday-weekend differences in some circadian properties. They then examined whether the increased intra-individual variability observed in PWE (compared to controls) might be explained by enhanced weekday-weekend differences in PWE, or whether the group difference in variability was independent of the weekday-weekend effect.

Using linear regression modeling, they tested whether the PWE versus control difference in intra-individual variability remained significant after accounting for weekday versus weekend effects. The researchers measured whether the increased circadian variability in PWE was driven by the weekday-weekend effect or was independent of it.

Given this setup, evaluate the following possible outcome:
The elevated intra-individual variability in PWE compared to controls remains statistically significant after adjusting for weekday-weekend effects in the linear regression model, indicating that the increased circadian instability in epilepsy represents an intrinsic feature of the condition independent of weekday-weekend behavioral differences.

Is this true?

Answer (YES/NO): YES